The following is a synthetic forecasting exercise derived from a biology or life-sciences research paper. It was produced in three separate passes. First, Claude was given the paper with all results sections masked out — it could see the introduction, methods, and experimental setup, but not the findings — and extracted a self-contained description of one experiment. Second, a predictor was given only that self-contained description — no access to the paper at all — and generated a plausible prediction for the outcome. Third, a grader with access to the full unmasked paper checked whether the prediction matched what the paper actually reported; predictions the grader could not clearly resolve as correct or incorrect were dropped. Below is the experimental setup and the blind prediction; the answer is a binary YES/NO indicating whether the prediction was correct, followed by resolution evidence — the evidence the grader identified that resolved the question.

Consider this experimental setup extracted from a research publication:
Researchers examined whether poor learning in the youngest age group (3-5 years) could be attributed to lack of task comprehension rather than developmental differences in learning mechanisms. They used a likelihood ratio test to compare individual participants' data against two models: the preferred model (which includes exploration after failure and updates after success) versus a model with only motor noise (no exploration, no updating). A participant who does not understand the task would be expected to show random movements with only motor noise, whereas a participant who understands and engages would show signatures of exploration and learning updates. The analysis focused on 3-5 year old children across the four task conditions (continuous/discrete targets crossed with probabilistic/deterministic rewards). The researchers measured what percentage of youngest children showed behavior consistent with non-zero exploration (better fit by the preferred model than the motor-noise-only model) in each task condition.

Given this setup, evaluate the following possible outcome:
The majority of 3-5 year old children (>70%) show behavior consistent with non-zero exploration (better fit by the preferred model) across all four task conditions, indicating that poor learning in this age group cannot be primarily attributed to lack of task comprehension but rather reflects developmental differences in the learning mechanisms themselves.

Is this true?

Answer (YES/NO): NO